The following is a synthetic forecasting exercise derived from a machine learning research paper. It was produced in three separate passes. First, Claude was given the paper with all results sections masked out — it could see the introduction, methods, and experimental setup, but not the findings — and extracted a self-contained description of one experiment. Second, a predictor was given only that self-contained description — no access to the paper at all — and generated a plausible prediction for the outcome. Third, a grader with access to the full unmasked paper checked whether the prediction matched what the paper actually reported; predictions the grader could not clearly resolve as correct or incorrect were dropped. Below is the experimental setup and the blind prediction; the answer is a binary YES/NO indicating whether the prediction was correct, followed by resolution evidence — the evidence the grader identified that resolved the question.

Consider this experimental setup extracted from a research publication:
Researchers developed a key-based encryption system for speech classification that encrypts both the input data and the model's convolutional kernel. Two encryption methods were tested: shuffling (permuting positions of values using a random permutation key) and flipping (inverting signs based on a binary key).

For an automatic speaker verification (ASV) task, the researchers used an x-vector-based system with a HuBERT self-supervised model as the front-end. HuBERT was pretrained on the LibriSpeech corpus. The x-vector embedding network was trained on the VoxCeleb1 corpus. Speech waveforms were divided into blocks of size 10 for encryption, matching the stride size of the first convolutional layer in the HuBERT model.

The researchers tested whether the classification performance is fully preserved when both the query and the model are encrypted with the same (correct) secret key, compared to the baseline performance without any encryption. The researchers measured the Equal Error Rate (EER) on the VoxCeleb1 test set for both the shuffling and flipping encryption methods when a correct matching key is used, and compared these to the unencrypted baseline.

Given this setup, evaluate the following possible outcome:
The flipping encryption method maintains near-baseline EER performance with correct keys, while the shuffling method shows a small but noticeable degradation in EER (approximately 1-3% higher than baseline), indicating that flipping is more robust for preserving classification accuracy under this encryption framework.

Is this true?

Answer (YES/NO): NO